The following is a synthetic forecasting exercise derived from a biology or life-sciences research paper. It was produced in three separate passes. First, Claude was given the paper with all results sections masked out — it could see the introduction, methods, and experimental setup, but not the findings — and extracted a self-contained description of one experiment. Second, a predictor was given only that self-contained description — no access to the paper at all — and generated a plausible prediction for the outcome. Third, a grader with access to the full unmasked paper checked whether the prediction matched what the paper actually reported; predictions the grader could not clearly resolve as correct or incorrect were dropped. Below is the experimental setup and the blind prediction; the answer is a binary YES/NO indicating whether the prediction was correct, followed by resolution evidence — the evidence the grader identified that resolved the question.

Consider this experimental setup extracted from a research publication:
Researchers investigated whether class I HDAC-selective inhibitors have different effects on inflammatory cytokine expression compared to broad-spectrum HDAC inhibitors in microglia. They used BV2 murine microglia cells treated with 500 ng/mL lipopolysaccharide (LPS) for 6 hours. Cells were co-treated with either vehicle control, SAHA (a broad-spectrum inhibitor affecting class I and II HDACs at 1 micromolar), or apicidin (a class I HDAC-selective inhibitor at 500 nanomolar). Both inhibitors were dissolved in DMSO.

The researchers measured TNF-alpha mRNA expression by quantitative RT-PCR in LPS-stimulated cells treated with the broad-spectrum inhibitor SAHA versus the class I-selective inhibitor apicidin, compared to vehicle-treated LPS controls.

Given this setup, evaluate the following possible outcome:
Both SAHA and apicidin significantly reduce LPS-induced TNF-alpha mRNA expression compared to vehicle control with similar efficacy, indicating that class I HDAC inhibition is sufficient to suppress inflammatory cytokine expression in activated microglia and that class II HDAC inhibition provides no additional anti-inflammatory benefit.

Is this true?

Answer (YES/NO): YES